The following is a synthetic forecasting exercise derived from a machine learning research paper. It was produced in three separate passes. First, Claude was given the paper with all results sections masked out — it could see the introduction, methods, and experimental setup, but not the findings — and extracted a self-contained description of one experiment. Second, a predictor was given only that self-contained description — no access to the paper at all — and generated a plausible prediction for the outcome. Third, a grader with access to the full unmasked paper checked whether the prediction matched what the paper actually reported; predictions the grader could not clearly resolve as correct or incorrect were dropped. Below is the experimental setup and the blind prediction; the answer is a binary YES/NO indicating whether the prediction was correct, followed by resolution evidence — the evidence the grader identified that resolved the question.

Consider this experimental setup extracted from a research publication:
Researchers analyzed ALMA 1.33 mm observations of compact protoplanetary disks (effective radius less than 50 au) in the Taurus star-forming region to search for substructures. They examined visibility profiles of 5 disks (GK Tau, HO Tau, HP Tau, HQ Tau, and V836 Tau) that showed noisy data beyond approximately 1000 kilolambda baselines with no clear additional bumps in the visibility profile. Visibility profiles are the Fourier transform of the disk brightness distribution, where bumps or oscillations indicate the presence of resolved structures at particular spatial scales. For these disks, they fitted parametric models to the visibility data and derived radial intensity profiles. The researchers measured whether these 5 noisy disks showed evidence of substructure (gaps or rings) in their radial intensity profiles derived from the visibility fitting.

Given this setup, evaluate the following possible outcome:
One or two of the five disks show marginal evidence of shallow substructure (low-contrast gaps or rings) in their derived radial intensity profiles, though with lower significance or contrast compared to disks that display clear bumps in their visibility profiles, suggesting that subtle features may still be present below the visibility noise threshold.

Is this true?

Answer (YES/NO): NO